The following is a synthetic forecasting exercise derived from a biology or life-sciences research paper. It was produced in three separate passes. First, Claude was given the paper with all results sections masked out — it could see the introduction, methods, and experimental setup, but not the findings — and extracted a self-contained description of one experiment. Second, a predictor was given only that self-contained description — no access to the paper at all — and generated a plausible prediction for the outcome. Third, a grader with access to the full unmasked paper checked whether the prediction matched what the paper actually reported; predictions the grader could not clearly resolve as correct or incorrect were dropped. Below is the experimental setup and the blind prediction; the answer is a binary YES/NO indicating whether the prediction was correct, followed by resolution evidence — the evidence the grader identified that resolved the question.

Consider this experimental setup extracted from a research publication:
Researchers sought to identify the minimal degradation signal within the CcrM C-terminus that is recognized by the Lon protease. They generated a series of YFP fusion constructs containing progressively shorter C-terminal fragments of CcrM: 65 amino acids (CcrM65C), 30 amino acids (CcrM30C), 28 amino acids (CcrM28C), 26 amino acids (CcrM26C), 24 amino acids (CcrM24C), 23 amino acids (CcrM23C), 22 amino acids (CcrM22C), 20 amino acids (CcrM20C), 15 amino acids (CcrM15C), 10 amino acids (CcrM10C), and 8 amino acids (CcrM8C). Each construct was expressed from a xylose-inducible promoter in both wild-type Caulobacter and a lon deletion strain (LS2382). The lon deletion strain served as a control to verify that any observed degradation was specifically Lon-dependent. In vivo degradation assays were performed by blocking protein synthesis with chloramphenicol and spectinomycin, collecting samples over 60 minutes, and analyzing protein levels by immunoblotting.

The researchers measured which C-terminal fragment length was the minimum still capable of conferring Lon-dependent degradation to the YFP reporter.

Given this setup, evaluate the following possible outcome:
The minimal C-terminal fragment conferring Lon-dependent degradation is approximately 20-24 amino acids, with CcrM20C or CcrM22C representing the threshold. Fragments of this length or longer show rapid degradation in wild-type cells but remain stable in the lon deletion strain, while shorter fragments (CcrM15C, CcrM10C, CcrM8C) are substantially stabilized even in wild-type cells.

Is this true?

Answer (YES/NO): NO